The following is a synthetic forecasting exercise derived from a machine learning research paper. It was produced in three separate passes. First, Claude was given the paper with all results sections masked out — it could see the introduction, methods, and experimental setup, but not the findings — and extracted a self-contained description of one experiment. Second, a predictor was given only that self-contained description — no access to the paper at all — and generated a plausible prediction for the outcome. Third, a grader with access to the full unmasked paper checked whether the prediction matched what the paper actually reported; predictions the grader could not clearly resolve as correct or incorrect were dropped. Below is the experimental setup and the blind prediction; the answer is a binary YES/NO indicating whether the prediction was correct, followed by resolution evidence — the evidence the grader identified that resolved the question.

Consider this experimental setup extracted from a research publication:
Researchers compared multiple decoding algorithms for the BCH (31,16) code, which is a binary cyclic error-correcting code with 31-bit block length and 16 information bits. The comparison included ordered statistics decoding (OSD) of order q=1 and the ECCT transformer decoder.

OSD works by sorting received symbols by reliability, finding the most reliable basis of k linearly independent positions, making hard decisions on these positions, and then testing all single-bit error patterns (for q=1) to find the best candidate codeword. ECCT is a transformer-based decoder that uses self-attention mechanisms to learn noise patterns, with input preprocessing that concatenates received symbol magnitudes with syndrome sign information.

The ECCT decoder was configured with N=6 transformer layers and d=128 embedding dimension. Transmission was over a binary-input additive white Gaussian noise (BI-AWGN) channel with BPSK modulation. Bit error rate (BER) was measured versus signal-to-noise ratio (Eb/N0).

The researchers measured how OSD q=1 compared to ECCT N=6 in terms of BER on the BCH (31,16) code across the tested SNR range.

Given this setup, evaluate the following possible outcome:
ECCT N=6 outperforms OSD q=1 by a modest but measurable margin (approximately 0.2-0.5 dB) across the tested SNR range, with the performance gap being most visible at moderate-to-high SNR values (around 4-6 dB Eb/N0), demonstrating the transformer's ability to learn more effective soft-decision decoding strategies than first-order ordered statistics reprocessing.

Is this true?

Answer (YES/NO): NO